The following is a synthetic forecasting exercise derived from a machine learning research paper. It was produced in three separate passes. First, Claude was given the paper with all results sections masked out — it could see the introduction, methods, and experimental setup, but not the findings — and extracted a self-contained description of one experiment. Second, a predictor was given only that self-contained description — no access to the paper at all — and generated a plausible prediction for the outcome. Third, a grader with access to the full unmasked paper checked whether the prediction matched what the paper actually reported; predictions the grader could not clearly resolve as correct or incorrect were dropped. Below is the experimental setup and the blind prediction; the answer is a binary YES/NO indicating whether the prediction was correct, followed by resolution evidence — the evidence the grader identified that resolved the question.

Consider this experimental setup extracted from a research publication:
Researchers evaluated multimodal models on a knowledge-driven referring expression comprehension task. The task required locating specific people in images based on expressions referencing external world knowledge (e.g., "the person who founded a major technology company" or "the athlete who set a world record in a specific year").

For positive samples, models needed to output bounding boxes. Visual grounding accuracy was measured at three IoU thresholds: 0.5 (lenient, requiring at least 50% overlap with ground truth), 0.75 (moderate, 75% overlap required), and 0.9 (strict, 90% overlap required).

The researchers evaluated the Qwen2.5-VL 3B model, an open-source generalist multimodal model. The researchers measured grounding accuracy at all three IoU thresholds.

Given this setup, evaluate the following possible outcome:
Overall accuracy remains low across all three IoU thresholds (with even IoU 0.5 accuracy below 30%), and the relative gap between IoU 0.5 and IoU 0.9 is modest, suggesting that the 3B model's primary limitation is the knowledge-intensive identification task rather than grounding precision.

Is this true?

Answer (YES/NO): NO